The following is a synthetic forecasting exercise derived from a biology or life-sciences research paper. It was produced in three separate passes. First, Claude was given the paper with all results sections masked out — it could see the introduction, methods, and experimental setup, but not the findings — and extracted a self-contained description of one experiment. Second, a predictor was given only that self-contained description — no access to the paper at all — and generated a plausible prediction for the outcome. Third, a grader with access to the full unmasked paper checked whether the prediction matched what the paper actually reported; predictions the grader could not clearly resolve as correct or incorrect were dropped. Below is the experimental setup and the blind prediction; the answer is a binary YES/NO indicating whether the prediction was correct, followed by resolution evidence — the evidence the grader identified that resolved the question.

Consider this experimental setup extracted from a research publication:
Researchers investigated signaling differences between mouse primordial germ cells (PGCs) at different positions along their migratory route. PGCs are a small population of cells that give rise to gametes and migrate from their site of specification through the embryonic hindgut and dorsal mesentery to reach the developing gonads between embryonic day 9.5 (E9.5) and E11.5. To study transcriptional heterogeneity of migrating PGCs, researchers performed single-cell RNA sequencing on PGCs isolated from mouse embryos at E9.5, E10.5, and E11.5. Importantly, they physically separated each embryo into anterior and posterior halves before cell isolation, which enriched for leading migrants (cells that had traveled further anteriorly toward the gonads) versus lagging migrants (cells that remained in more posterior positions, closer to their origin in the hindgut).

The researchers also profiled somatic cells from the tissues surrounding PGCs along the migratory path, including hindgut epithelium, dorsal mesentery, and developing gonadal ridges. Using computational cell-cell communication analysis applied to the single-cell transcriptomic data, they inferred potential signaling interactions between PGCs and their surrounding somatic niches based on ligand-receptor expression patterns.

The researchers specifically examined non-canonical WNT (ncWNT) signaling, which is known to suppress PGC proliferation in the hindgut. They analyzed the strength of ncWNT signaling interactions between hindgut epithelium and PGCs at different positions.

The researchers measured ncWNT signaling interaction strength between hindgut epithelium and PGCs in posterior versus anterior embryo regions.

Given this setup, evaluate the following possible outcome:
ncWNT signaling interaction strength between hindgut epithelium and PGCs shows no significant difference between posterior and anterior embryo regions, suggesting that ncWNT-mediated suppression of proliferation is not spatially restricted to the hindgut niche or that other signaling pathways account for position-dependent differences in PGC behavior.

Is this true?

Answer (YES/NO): NO